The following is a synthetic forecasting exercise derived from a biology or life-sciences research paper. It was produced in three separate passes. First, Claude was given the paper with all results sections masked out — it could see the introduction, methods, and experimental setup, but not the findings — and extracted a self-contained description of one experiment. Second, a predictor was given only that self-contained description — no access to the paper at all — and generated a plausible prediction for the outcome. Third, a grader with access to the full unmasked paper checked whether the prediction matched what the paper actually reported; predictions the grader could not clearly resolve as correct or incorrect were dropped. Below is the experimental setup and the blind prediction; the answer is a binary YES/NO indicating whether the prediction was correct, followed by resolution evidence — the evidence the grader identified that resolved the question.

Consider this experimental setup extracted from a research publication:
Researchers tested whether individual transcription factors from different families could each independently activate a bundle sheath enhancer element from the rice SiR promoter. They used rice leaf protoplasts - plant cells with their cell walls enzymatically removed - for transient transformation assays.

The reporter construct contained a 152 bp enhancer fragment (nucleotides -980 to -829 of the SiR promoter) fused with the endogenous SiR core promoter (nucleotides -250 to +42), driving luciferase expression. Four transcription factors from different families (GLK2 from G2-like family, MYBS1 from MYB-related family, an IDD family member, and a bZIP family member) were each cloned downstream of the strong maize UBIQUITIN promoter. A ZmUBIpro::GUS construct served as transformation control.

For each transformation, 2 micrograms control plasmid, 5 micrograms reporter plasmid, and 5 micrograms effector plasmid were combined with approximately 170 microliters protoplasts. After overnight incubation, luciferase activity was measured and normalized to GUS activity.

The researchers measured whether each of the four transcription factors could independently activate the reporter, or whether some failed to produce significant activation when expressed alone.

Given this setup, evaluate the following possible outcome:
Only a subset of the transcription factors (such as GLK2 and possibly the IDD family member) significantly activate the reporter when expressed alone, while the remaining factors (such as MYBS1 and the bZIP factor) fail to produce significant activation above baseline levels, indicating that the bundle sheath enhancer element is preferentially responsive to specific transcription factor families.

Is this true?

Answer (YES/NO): NO